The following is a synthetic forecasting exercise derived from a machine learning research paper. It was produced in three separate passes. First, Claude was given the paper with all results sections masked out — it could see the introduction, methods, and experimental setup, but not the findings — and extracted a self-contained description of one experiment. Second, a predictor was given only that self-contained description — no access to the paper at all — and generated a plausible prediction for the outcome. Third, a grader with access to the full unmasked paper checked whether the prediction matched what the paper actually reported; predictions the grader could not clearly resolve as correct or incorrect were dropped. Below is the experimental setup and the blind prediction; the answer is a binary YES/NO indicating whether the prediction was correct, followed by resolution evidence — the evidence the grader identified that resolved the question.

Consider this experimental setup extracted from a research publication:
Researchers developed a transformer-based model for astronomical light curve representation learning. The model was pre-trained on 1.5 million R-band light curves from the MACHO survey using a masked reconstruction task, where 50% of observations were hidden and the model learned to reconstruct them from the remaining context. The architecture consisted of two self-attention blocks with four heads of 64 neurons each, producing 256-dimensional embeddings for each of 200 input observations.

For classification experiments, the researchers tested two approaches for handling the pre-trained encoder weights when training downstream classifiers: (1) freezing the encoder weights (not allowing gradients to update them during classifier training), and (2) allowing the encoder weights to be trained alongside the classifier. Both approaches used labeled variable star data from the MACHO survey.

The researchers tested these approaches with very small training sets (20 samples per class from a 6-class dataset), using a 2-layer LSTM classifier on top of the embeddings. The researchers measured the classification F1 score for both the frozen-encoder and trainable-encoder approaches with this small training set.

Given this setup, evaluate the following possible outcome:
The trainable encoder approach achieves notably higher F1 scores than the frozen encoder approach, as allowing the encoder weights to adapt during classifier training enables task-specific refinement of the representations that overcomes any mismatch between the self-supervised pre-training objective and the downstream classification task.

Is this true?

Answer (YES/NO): NO